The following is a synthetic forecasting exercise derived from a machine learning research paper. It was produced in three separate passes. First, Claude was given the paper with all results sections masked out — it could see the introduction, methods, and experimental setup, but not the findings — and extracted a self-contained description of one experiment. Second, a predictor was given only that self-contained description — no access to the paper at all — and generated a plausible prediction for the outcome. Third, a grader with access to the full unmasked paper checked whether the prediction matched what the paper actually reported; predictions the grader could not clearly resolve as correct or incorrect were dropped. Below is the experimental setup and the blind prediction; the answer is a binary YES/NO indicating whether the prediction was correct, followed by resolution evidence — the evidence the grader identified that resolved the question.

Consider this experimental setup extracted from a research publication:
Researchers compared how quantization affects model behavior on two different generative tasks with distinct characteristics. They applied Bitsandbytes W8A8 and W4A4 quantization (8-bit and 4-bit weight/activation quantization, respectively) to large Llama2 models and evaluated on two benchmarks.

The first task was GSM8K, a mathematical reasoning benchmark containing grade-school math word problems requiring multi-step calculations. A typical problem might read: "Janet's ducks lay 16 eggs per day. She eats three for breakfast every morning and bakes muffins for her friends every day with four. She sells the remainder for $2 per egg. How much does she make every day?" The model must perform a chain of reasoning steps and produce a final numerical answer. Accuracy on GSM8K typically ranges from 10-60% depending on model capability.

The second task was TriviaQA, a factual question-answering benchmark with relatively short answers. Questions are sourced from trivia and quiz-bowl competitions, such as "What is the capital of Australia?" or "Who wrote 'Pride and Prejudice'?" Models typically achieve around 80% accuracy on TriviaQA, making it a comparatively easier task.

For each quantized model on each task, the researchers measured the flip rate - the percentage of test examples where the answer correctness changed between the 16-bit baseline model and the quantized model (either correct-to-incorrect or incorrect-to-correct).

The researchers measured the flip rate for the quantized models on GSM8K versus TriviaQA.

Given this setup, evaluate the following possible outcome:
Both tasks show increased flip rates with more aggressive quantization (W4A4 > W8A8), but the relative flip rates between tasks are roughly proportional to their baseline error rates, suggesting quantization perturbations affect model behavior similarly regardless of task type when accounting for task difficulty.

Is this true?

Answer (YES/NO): NO